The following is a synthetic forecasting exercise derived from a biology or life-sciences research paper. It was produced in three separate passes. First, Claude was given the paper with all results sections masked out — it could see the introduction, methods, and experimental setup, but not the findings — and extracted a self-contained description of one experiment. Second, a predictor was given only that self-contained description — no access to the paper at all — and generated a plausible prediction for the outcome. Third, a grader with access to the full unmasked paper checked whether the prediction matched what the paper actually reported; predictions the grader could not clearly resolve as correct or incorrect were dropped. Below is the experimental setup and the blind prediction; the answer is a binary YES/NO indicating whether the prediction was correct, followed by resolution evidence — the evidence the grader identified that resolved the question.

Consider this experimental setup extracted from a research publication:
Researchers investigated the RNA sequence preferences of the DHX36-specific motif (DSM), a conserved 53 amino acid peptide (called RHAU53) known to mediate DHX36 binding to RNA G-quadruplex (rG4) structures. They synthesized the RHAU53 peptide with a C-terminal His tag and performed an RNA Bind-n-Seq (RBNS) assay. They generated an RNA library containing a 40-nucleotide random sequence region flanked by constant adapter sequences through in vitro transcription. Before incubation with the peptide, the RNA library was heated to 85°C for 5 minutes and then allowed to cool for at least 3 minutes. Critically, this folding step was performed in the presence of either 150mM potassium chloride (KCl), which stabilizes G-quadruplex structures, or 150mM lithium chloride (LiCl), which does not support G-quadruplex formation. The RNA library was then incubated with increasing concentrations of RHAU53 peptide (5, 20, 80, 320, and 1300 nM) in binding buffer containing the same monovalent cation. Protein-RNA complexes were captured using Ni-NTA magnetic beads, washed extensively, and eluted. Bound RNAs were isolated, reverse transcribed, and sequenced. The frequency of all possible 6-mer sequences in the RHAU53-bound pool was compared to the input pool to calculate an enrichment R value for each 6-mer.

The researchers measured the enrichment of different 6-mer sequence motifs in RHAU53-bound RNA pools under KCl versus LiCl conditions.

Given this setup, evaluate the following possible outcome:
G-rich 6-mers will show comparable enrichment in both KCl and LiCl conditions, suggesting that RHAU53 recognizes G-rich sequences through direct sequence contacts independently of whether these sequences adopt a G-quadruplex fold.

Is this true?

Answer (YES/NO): NO